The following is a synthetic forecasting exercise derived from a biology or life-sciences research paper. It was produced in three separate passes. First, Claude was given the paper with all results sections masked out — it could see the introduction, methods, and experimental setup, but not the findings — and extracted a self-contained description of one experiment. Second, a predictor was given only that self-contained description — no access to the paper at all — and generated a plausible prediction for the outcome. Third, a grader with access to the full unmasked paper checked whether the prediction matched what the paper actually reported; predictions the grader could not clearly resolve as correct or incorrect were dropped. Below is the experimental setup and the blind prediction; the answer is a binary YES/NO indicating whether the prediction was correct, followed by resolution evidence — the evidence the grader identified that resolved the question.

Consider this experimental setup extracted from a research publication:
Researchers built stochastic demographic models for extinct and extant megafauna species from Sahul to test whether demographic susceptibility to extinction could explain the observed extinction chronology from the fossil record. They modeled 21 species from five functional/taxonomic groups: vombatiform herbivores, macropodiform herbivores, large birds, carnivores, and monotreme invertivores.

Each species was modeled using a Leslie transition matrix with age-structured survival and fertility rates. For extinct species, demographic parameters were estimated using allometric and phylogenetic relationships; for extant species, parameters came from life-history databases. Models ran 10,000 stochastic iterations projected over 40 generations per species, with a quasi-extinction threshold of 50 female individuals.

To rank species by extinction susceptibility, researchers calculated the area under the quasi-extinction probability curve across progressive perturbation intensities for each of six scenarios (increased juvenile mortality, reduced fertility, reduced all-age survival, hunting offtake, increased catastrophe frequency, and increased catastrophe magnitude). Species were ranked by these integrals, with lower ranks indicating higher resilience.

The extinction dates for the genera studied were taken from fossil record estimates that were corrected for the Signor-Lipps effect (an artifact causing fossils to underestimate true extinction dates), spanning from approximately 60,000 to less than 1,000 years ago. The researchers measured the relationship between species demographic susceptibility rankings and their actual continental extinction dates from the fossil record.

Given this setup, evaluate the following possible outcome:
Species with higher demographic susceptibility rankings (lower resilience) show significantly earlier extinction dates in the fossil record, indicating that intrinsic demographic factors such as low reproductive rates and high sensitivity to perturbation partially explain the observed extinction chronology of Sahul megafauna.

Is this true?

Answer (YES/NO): NO